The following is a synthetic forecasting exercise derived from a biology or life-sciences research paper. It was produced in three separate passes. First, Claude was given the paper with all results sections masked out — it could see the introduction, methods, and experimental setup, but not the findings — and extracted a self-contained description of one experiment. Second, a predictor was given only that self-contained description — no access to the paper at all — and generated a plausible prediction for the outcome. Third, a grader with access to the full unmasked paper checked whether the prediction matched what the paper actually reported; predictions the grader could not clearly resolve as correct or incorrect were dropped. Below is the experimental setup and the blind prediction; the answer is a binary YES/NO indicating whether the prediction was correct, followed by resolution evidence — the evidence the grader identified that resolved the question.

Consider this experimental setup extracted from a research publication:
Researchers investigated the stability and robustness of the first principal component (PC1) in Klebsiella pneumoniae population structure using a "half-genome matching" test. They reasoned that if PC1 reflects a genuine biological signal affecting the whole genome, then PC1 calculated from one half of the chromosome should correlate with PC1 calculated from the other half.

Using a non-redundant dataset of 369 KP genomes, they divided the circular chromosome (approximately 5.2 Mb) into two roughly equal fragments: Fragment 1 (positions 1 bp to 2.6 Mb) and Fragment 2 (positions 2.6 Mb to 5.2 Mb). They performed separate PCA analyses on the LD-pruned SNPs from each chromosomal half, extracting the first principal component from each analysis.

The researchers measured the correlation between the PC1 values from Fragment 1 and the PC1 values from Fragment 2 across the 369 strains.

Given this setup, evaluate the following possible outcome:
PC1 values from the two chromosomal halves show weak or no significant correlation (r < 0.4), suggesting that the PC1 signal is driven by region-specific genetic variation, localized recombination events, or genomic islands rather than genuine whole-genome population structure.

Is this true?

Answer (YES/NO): NO